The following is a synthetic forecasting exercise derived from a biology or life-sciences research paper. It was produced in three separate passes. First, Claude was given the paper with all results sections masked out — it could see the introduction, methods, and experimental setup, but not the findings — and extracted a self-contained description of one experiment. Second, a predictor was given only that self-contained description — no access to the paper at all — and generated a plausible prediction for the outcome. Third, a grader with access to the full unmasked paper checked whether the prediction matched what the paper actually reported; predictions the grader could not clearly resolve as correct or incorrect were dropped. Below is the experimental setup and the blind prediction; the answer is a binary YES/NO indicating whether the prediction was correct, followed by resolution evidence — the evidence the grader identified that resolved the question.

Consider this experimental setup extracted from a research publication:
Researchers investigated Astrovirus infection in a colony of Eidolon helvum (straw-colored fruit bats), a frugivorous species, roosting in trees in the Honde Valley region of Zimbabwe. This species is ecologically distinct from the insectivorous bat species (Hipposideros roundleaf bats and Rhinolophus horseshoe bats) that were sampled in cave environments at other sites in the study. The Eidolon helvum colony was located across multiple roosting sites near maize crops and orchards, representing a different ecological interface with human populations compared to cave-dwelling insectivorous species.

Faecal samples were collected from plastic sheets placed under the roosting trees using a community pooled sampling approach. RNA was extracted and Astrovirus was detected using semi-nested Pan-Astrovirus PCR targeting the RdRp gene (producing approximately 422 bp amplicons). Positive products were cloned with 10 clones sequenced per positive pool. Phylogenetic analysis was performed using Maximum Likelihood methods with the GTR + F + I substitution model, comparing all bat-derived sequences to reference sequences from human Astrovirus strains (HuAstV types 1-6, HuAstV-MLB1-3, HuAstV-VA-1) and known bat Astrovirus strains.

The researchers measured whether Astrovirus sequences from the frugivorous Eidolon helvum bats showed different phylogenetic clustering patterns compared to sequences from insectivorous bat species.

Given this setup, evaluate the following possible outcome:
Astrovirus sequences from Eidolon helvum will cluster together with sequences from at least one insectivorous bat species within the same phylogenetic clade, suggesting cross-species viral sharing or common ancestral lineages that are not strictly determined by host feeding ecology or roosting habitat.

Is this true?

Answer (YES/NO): YES